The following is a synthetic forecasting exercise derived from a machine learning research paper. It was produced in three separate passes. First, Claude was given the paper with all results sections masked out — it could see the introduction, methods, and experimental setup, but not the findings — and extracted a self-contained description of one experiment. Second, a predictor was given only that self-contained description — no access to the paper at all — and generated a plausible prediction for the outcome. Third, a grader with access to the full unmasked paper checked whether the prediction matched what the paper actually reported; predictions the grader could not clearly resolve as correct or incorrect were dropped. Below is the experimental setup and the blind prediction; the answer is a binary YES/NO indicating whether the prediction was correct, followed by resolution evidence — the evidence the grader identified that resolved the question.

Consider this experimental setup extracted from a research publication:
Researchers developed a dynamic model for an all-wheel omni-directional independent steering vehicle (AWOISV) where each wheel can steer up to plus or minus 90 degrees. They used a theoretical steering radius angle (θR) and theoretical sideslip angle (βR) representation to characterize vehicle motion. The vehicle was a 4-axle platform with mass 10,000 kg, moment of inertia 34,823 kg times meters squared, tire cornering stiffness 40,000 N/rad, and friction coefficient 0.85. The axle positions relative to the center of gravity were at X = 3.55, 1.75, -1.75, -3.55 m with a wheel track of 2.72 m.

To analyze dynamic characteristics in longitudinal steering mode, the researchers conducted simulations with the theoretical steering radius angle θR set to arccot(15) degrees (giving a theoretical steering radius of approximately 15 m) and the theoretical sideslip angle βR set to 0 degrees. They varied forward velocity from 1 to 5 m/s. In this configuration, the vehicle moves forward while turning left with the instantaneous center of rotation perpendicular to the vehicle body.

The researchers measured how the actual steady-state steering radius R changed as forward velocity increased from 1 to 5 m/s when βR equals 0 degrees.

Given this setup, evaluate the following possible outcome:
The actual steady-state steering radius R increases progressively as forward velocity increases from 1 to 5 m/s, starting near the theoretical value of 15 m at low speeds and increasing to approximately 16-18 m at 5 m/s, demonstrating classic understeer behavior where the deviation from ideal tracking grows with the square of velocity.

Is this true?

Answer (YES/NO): NO